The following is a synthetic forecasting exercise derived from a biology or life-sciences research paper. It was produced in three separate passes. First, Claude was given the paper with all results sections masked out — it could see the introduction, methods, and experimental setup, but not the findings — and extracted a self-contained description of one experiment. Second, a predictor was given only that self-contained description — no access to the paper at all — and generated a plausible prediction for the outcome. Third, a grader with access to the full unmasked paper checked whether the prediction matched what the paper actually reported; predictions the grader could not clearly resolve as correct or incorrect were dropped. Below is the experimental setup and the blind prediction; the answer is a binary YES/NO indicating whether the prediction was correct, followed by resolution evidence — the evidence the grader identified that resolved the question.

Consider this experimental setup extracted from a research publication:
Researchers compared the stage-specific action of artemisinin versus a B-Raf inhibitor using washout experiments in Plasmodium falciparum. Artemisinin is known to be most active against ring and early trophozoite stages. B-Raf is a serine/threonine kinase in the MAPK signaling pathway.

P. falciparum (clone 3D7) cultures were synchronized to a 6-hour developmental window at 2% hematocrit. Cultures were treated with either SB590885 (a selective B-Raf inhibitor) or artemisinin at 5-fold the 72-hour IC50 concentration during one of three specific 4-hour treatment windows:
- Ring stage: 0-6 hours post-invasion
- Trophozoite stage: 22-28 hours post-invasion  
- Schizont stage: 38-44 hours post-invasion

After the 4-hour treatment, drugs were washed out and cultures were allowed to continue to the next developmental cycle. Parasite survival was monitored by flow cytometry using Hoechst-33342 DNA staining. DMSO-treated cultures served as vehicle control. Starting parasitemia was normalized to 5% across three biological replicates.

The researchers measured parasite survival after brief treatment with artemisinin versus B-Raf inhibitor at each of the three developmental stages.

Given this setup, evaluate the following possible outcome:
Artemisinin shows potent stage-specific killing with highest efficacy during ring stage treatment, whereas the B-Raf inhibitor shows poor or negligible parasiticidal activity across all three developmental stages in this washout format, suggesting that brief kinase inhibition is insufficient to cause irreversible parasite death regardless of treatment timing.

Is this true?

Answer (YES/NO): NO